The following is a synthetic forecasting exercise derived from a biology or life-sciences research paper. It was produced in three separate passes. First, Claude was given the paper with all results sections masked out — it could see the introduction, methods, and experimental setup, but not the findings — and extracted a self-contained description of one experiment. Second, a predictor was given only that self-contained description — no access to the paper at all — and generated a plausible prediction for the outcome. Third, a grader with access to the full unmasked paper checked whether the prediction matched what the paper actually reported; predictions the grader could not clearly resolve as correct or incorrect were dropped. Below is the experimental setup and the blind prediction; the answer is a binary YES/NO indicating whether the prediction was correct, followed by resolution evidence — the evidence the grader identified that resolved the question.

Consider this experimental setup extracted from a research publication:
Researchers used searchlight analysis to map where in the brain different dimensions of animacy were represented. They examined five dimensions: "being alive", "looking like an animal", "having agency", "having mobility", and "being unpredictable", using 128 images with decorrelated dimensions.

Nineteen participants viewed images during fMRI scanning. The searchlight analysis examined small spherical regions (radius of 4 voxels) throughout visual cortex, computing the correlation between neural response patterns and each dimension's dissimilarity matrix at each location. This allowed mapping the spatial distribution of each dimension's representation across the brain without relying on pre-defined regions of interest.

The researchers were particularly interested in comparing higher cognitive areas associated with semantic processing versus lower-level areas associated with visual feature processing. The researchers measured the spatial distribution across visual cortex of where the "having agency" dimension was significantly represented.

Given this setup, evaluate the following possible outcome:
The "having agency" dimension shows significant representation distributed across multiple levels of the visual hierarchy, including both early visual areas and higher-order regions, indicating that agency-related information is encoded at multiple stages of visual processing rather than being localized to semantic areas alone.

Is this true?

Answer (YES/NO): NO